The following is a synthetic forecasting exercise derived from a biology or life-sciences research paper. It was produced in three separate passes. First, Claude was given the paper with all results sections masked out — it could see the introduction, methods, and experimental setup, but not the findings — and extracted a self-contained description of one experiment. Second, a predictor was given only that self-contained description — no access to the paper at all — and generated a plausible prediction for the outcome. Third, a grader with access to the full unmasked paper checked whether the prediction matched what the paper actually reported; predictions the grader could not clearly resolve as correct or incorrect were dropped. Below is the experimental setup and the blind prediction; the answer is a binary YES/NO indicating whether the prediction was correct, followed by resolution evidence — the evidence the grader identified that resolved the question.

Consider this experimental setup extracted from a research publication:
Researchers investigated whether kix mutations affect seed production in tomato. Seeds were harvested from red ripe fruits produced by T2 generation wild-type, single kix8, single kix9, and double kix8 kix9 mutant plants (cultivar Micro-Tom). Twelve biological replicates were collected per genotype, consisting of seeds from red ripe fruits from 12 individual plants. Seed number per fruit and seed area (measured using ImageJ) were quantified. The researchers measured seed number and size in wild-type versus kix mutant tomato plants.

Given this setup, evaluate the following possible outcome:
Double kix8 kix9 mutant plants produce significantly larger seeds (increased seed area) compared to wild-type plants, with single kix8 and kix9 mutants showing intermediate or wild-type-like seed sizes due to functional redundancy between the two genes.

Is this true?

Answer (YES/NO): NO